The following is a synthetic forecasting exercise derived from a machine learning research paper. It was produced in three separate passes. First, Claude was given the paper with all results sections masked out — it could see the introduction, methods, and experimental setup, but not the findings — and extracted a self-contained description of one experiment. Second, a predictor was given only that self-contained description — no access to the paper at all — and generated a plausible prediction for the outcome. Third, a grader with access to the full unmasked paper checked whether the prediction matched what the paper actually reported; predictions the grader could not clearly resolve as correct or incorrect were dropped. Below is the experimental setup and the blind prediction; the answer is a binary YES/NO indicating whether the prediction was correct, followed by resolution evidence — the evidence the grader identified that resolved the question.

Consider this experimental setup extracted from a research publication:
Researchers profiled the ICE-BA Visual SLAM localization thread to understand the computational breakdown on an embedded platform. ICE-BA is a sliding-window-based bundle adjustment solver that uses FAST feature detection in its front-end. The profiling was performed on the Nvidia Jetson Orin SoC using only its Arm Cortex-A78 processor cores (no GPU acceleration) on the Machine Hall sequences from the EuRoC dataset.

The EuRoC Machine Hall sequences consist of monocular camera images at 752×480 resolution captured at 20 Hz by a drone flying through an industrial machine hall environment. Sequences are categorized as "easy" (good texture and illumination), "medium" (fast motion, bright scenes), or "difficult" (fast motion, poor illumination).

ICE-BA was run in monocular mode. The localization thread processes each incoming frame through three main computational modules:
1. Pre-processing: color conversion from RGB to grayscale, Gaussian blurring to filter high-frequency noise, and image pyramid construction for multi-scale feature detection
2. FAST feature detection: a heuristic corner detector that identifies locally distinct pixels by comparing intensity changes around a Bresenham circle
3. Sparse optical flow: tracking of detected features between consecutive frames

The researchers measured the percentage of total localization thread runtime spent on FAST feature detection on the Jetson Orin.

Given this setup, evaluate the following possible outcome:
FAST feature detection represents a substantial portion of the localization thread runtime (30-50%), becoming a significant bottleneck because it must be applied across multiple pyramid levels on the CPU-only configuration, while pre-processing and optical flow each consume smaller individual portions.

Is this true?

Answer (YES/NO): NO